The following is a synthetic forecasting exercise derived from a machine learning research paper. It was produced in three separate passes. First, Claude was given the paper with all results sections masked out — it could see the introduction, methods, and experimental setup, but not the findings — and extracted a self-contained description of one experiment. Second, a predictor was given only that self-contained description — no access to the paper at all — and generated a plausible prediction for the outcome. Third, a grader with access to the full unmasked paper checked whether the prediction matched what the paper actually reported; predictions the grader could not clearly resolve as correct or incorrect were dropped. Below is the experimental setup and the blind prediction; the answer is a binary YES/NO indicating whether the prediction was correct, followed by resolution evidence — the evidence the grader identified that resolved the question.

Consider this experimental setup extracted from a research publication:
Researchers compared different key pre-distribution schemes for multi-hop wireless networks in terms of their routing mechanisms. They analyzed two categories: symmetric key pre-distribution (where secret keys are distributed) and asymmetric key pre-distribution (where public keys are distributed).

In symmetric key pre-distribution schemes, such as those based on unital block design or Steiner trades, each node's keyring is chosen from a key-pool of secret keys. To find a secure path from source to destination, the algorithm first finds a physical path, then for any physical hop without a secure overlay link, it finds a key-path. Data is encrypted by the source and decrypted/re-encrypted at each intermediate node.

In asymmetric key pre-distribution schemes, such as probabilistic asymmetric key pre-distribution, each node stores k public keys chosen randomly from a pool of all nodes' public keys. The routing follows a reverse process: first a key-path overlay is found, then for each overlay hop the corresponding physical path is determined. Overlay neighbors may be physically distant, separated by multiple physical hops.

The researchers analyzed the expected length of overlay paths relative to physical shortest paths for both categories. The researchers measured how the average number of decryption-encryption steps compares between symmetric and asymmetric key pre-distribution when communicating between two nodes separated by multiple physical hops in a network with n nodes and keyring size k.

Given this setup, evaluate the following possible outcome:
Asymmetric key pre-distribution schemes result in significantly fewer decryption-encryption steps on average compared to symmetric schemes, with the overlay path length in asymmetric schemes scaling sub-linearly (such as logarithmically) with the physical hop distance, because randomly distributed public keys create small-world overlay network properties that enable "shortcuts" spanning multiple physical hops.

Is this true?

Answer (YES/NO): YES